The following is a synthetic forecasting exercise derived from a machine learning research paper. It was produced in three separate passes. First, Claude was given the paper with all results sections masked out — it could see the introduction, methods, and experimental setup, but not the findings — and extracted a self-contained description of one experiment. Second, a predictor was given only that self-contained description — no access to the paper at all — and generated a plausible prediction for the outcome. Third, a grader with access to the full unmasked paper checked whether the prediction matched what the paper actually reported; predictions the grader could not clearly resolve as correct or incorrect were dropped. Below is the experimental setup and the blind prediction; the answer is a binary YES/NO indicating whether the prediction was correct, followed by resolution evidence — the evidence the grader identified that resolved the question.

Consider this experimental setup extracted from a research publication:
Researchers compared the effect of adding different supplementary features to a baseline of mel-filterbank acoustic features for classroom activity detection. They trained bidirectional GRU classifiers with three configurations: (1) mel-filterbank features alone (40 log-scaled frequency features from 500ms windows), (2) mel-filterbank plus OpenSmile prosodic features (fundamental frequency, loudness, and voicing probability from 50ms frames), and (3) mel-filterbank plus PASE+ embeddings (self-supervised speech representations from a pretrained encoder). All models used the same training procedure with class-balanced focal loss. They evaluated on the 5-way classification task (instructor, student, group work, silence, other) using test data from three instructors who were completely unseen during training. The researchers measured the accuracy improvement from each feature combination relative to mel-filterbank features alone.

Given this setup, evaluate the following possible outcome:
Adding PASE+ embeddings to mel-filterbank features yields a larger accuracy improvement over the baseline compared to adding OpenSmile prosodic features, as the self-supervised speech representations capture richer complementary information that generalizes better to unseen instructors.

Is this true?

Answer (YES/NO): YES